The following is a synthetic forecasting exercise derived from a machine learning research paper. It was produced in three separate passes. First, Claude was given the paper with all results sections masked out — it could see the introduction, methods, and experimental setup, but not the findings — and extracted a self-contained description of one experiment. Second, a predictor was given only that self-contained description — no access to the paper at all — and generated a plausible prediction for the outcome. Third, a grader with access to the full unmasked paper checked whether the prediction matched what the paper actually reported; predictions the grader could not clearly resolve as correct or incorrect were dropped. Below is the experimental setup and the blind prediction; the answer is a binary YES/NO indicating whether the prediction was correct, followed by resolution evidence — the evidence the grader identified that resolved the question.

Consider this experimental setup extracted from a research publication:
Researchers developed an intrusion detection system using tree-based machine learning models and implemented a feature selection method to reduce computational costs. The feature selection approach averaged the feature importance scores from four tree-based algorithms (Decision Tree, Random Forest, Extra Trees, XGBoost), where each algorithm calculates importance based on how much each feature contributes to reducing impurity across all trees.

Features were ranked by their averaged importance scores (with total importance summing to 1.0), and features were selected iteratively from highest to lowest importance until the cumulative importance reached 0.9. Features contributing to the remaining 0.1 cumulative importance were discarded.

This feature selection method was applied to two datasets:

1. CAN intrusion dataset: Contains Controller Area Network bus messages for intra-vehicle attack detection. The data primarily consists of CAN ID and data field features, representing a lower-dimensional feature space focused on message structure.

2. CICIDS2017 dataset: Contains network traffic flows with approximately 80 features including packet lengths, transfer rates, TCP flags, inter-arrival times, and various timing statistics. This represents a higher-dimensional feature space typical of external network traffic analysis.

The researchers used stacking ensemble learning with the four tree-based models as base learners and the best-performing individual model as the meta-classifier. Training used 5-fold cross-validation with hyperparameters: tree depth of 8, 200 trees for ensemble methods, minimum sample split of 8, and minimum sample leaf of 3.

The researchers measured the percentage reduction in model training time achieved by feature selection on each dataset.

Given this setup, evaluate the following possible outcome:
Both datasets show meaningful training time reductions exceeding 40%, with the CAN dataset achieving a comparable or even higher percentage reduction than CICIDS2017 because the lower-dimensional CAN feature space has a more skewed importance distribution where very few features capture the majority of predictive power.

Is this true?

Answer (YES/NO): NO